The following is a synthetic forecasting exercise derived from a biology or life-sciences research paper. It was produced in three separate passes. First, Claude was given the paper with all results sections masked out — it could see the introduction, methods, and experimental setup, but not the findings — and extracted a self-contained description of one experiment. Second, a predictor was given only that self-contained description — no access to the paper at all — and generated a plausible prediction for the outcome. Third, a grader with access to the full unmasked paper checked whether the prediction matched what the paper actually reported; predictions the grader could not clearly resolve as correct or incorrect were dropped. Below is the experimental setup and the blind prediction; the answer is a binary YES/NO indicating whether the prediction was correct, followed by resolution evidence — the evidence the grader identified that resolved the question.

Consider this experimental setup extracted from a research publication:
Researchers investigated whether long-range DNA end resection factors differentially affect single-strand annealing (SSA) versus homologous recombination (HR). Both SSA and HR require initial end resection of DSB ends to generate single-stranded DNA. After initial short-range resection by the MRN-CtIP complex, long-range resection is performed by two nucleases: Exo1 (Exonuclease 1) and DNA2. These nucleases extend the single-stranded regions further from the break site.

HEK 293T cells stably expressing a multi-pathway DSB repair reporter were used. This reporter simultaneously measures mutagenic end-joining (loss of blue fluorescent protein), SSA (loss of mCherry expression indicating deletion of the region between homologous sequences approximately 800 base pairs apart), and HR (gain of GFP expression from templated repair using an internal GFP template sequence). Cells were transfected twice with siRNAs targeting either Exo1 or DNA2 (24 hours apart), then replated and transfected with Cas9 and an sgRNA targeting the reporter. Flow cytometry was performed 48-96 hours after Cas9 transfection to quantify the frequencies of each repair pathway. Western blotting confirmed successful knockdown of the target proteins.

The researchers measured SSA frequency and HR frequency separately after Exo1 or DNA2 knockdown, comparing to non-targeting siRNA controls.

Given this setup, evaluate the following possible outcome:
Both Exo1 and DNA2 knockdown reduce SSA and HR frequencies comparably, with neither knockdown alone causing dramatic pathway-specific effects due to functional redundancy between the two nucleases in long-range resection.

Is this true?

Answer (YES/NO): NO